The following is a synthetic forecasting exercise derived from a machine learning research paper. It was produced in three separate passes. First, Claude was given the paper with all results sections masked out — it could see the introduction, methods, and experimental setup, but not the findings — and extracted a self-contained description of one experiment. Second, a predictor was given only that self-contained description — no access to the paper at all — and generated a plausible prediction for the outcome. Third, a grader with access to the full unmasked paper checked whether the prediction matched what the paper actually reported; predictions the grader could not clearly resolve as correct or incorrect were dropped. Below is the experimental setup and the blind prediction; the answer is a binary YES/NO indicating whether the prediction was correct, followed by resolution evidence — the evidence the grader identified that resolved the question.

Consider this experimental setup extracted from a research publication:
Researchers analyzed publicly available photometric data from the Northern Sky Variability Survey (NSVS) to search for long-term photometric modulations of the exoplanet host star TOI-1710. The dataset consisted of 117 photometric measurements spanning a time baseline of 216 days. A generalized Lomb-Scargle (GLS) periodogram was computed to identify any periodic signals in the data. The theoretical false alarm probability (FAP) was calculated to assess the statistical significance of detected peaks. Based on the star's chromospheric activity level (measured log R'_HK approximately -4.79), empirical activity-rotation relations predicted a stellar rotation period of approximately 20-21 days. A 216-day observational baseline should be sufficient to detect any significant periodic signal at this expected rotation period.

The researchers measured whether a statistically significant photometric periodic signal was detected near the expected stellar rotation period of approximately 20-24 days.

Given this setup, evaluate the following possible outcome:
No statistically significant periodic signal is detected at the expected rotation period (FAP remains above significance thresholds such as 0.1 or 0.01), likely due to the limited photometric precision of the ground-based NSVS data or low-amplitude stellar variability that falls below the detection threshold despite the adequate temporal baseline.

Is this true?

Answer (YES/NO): NO